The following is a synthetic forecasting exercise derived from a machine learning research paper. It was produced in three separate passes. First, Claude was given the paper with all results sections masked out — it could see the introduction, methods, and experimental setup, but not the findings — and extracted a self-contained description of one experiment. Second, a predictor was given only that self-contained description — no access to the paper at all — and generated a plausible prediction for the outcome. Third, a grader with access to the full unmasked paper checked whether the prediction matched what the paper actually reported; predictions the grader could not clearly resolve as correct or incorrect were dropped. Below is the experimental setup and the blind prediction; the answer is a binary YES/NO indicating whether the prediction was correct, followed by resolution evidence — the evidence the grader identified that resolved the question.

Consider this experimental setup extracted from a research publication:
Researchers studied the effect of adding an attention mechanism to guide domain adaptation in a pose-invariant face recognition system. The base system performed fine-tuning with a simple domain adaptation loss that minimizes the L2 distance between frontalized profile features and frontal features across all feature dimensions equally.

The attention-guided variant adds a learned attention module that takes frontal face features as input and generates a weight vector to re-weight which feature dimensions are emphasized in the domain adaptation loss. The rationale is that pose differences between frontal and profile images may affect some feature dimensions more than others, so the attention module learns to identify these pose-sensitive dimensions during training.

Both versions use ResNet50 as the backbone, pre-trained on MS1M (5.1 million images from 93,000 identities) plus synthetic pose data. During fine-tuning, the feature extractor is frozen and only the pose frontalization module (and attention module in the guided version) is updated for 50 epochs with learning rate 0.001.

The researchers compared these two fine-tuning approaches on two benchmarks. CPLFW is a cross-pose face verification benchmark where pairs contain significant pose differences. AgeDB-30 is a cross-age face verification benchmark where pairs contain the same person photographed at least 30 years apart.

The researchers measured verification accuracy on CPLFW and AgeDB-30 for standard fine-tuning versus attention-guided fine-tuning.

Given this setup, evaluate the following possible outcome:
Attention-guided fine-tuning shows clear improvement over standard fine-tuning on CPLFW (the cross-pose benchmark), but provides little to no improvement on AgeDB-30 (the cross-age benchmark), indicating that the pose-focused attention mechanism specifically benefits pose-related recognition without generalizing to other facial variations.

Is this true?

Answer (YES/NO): NO